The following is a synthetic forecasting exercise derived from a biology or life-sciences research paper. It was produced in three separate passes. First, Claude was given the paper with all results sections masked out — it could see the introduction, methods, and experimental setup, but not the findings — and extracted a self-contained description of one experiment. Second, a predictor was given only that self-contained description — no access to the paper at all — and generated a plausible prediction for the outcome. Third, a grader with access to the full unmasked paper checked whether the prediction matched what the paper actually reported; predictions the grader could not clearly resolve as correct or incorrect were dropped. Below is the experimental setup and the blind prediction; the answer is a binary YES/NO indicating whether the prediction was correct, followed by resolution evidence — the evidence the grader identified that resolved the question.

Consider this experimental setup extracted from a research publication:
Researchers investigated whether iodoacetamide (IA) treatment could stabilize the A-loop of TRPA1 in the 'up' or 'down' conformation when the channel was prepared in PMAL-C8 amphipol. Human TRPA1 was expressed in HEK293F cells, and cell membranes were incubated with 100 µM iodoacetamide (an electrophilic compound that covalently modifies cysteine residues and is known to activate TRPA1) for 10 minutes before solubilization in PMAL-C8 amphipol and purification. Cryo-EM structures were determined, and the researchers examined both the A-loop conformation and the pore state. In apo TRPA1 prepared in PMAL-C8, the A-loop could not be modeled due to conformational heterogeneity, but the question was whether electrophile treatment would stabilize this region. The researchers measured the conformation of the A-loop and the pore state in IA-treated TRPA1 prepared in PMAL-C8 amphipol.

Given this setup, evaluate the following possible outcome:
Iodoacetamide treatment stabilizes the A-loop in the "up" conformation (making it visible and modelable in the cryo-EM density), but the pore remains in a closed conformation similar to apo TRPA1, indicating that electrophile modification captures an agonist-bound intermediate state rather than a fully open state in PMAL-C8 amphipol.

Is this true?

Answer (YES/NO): NO